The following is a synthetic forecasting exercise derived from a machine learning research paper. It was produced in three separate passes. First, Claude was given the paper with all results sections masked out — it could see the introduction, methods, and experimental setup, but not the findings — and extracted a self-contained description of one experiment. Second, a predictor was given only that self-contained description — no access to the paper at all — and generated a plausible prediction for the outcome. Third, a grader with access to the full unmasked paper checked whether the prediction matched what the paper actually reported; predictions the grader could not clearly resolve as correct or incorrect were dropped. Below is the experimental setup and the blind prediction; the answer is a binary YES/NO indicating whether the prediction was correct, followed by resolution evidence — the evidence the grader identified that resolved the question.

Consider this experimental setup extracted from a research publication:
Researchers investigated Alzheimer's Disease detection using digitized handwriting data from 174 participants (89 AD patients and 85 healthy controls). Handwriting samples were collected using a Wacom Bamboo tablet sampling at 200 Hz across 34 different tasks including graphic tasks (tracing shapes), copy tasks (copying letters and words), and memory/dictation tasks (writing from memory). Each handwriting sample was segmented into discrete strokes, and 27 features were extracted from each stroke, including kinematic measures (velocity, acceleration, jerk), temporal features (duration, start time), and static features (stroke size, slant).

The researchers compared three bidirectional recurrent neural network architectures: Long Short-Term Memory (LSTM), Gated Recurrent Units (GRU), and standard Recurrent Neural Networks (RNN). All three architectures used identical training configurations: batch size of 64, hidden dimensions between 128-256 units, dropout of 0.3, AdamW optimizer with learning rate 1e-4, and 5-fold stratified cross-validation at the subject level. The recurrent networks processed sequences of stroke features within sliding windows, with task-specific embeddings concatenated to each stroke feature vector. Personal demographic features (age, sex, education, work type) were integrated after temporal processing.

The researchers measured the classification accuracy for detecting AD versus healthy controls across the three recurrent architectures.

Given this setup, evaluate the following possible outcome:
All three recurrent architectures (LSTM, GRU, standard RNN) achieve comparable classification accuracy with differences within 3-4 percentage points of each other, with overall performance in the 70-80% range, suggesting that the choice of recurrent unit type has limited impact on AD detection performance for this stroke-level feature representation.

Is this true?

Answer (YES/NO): NO